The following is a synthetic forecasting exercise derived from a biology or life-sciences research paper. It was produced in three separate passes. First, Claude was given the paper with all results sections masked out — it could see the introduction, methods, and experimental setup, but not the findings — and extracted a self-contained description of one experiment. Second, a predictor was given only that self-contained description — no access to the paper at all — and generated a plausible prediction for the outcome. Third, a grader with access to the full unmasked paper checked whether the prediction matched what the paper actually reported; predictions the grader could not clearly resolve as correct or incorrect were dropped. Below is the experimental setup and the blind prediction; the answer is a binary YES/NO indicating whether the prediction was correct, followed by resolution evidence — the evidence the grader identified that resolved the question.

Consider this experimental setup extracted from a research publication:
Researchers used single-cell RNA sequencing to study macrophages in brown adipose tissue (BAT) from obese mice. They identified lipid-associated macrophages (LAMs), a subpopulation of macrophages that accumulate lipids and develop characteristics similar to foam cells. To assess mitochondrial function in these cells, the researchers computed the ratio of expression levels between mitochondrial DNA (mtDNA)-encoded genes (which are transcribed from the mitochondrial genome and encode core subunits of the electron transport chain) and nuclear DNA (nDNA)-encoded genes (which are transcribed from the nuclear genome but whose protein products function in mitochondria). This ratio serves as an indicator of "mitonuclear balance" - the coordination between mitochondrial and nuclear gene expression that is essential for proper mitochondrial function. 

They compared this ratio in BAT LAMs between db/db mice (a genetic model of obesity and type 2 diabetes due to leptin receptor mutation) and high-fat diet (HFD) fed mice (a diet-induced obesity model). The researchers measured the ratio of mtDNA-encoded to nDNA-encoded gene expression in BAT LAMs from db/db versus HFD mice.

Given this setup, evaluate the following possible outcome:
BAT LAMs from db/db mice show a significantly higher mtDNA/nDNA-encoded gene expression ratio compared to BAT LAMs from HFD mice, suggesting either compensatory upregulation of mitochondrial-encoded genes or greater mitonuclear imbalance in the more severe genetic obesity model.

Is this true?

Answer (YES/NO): NO